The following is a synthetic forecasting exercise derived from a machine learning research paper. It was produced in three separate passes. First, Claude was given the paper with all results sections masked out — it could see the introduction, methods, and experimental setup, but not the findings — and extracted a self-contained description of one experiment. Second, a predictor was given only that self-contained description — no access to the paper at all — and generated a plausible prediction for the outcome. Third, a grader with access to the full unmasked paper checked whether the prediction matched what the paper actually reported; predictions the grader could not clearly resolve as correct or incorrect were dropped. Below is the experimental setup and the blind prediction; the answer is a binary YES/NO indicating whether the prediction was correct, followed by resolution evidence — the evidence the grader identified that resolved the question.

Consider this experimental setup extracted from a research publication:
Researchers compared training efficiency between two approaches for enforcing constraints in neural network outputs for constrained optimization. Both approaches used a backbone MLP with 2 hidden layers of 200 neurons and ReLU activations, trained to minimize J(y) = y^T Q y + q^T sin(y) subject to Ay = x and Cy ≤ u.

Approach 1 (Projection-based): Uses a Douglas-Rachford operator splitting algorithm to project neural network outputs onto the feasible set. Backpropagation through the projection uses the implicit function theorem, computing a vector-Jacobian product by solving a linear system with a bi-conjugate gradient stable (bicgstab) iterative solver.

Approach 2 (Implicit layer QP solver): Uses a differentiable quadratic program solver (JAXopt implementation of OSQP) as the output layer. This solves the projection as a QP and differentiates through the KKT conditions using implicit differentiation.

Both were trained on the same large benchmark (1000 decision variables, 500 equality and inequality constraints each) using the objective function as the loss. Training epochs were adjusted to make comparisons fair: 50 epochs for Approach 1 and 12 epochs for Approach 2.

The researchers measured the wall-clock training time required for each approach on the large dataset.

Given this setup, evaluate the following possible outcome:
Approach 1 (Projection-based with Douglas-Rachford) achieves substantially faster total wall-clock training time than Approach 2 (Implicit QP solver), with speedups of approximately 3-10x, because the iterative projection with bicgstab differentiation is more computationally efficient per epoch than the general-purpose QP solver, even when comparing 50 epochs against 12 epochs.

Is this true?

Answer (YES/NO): NO